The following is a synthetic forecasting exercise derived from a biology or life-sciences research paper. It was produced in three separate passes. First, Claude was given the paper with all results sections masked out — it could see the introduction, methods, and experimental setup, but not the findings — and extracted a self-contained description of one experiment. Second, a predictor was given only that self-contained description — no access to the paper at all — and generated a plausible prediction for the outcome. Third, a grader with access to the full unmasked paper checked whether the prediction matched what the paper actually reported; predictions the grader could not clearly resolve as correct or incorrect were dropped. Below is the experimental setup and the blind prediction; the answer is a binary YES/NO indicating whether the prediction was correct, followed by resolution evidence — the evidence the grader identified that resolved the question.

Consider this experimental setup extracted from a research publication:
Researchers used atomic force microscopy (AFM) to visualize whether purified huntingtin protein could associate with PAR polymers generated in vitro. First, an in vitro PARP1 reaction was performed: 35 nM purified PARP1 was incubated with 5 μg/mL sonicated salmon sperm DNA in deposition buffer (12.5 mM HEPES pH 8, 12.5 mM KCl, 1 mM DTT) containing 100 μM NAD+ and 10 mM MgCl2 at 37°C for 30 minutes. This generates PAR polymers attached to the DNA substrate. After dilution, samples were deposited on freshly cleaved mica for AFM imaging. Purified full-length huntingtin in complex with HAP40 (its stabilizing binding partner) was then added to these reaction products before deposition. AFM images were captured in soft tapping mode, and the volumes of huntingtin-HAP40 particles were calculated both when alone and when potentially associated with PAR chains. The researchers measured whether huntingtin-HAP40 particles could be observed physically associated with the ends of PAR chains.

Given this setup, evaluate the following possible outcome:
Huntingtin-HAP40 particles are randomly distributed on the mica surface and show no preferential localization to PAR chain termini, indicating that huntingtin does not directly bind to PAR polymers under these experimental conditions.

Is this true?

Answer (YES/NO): NO